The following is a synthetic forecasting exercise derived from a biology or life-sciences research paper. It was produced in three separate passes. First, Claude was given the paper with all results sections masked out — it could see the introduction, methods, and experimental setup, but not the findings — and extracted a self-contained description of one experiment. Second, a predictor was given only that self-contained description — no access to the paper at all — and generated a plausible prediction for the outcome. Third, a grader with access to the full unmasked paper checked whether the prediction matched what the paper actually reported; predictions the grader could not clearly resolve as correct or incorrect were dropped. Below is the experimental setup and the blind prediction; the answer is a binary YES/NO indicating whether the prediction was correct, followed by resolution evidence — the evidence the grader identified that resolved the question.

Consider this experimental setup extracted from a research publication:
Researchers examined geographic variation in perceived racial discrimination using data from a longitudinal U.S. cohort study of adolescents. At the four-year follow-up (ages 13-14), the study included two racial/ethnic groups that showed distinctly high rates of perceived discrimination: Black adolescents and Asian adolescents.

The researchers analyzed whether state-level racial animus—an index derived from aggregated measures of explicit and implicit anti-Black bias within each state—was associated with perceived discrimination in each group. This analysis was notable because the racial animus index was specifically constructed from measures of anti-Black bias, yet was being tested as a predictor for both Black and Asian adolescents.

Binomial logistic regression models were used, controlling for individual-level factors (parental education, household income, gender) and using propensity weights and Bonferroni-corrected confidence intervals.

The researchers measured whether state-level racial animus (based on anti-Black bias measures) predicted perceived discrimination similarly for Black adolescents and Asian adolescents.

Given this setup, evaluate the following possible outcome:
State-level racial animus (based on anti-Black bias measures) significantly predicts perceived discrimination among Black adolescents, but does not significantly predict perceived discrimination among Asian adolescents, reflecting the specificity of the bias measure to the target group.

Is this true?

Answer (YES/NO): NO